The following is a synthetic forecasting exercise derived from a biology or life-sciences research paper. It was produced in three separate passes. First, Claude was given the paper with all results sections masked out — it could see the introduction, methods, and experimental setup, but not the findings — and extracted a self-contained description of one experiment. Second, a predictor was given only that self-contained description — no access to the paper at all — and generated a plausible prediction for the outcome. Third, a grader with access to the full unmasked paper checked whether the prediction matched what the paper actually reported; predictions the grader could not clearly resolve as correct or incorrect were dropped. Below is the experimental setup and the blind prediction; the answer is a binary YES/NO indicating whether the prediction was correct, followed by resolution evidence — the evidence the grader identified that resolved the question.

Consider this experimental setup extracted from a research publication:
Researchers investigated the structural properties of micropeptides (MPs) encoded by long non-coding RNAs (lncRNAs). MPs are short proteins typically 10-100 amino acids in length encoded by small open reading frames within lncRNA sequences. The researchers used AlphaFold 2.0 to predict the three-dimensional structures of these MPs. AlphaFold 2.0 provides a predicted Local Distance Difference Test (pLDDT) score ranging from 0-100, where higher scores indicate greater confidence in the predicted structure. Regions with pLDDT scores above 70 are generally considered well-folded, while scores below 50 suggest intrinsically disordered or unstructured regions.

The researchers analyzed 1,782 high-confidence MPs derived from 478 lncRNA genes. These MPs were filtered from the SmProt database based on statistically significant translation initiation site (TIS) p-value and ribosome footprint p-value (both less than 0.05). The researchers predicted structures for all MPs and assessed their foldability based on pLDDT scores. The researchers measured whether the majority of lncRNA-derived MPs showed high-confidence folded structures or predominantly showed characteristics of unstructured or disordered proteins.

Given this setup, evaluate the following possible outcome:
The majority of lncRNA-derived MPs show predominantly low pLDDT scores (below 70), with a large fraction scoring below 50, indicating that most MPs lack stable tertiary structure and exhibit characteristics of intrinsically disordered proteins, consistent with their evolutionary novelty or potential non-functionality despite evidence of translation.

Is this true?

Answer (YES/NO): YES